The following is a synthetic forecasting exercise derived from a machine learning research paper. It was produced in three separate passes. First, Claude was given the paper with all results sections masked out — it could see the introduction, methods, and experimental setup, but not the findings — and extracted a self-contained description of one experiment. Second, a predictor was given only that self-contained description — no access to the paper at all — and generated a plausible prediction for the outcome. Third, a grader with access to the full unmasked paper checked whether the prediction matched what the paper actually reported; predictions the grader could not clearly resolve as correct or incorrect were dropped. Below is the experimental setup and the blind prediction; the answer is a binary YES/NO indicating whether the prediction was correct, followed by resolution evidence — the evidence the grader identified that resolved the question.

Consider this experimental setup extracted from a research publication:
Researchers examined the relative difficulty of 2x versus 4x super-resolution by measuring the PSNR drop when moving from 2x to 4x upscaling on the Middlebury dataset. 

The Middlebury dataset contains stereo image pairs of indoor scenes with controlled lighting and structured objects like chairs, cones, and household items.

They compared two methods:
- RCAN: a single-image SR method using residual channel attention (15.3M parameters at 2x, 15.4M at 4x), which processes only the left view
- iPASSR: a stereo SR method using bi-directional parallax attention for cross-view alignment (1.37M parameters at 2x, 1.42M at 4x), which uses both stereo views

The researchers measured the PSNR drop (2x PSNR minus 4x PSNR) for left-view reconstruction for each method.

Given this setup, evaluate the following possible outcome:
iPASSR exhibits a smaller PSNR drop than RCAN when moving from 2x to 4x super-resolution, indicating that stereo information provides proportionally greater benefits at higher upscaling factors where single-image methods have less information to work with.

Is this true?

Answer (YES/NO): YES